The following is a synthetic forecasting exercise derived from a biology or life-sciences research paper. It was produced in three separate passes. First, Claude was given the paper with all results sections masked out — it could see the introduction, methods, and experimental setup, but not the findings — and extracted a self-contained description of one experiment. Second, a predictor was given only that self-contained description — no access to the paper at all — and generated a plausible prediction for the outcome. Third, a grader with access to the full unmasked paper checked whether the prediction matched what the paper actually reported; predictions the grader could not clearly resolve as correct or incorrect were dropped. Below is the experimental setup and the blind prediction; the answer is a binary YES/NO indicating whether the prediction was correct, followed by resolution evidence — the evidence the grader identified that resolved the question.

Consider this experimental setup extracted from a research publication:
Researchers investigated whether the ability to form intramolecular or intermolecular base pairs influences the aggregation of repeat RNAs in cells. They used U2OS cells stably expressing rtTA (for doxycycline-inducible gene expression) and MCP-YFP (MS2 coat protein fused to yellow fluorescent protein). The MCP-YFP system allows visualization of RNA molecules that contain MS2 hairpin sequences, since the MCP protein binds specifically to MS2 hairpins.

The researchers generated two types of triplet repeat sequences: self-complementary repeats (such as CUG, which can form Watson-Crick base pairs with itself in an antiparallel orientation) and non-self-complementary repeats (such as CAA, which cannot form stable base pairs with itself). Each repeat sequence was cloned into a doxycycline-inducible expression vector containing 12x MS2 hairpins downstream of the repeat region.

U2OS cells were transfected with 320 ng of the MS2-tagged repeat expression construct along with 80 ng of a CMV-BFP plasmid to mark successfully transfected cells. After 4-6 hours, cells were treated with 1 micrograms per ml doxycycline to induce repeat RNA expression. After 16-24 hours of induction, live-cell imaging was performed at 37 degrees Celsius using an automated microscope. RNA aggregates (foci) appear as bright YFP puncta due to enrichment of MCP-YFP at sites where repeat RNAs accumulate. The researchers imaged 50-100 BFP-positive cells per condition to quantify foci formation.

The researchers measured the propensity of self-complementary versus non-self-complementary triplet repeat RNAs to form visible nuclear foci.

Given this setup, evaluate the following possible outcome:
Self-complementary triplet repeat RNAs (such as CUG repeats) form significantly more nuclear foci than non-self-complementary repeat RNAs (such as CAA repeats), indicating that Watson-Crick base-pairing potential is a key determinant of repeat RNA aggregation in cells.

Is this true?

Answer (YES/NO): YES